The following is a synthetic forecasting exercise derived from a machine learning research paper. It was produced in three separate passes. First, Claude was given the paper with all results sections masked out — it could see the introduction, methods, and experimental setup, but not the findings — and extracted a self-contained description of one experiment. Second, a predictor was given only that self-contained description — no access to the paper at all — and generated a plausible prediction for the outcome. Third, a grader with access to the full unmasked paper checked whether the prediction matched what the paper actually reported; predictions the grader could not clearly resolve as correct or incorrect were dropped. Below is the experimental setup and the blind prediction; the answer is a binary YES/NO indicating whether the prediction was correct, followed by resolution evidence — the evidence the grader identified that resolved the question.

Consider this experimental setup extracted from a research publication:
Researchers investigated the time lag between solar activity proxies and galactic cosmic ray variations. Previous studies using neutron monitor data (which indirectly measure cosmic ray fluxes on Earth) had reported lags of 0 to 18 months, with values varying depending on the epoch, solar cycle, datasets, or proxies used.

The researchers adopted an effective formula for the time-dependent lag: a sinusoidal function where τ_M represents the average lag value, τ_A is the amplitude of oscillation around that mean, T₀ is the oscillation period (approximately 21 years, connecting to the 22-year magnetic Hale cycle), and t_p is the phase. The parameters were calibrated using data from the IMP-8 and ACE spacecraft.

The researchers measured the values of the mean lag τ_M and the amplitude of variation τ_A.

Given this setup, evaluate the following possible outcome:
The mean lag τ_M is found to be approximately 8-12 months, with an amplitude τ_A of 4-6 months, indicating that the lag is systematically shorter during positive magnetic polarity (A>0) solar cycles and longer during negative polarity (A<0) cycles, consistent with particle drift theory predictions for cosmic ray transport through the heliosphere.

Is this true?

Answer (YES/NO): NO